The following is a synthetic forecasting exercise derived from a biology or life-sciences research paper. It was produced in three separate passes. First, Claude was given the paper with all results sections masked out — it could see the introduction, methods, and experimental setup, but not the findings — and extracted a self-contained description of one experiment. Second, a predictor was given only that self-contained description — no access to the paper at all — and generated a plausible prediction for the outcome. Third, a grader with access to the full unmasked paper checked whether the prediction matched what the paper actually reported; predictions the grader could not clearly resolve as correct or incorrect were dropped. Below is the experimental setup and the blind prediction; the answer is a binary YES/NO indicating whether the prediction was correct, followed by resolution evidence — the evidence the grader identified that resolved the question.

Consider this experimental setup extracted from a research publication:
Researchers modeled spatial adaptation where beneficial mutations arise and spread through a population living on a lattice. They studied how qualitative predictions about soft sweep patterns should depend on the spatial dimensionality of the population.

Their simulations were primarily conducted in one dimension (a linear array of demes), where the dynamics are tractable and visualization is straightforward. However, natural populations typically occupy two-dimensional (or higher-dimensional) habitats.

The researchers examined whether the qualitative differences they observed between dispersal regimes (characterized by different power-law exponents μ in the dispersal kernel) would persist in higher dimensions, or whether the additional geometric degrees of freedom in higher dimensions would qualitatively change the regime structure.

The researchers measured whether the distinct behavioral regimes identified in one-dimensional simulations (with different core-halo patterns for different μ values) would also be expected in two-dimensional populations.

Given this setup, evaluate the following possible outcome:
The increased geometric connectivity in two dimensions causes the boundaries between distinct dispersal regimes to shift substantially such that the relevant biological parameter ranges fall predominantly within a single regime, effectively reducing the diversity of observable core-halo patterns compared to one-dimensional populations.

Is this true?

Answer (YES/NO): NO